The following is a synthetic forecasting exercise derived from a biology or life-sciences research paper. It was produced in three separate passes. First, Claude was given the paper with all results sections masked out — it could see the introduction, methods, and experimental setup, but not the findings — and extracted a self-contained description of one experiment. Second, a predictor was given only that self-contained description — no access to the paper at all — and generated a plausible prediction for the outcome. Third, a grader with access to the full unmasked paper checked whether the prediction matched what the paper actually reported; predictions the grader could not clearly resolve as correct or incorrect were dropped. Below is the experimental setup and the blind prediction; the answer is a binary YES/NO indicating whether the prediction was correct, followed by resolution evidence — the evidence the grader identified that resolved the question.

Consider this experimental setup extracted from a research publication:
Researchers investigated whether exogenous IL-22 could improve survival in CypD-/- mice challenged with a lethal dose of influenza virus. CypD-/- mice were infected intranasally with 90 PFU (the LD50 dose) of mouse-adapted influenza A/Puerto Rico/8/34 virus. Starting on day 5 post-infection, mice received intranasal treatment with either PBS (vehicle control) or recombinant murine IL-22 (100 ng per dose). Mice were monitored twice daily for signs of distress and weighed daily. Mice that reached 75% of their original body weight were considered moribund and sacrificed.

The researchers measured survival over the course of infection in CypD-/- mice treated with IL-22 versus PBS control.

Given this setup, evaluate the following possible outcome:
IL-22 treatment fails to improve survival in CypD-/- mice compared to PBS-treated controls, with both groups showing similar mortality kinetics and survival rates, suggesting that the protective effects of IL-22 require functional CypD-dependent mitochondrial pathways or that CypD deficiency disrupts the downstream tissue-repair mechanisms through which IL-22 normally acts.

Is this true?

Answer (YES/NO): NO